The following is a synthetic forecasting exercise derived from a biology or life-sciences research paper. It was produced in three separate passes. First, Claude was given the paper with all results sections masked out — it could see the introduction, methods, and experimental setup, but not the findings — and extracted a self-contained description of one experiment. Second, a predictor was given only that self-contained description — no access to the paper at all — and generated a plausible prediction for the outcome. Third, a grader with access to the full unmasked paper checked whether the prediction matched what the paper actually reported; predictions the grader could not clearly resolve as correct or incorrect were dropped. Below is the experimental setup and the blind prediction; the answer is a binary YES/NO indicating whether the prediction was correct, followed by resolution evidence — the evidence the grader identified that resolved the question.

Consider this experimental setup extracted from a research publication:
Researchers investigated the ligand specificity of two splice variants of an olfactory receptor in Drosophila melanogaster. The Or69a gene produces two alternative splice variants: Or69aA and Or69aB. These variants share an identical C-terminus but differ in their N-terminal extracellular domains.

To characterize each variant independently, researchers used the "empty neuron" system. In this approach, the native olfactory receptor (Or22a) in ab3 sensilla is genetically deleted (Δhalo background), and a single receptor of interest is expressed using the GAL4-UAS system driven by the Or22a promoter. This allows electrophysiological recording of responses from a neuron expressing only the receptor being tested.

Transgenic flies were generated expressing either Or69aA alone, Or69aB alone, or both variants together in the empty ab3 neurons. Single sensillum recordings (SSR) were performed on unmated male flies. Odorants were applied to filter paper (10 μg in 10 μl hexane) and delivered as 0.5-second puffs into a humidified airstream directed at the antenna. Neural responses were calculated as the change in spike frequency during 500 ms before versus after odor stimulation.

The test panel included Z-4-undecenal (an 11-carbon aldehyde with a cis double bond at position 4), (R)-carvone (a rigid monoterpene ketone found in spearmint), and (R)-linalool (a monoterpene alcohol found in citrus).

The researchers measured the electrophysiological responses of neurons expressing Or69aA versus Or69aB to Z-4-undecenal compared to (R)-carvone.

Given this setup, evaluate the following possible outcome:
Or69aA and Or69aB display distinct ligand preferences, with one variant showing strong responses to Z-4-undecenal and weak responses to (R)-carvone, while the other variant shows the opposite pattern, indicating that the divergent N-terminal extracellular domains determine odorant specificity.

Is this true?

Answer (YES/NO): NO